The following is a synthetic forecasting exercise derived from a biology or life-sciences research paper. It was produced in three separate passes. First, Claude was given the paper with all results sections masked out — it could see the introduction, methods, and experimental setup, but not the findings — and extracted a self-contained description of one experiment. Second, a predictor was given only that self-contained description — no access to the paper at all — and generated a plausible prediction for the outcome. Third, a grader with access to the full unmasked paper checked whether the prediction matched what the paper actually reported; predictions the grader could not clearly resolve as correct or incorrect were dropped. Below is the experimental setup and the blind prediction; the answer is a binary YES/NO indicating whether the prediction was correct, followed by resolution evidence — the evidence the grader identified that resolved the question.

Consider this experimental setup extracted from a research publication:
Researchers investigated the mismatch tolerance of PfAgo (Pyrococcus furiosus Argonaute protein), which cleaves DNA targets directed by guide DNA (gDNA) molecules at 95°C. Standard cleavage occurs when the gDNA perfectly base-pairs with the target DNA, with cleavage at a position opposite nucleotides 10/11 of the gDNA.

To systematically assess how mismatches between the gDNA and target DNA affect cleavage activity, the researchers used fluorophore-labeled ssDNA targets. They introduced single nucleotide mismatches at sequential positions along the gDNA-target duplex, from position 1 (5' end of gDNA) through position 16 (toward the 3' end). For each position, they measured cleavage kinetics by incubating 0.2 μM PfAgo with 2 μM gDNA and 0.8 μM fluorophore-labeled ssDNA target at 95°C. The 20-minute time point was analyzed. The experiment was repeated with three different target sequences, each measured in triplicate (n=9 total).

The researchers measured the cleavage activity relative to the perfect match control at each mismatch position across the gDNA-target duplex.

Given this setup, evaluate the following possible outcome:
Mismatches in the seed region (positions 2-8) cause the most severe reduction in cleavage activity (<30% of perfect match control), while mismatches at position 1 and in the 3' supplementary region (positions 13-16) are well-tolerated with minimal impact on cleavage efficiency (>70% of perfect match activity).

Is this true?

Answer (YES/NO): NO